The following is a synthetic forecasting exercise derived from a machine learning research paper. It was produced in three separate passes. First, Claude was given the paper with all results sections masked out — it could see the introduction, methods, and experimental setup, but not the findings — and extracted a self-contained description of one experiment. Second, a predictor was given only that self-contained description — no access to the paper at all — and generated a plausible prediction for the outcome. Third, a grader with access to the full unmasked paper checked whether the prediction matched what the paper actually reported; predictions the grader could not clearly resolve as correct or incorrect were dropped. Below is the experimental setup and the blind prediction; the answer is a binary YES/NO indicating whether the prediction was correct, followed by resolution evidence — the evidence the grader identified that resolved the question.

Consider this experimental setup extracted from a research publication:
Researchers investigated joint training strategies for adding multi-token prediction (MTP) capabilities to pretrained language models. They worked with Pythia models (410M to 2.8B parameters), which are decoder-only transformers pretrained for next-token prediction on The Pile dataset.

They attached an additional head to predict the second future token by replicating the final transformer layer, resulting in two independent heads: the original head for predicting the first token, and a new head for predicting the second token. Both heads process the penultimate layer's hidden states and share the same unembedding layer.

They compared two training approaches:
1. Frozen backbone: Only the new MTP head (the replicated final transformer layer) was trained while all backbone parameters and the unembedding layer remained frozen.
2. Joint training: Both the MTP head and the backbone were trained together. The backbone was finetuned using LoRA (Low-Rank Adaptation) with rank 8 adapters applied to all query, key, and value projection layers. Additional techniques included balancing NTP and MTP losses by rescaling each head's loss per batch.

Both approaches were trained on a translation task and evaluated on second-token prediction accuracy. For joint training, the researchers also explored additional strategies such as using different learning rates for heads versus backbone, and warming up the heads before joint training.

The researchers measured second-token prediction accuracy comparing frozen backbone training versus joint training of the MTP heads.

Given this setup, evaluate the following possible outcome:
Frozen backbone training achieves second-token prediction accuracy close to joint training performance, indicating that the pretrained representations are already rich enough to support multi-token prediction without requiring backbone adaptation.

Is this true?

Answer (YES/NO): NO